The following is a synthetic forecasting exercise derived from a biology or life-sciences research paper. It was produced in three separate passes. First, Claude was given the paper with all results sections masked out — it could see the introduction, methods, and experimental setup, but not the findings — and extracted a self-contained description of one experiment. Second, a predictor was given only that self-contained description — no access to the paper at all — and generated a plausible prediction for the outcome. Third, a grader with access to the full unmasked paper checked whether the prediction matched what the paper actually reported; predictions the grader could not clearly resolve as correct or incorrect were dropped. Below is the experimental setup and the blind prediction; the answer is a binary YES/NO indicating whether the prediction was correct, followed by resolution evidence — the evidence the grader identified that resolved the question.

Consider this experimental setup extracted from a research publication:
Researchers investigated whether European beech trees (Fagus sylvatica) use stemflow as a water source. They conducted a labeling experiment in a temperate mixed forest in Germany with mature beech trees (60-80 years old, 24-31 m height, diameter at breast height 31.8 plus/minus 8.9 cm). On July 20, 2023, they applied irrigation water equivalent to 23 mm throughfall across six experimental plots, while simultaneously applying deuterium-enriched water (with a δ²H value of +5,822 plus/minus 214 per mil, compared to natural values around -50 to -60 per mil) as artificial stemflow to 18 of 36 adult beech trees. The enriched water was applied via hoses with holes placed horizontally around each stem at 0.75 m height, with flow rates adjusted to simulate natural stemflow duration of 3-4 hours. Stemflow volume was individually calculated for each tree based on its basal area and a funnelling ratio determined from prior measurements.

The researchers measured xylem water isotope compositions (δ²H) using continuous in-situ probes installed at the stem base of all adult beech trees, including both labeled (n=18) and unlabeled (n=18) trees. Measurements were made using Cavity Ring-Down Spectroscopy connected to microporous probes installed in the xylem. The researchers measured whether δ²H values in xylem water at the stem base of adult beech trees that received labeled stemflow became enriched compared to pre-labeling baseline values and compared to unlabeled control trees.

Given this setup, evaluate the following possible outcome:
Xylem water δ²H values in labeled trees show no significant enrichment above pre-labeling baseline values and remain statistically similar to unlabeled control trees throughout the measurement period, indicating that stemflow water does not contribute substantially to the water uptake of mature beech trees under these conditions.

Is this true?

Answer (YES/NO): NO